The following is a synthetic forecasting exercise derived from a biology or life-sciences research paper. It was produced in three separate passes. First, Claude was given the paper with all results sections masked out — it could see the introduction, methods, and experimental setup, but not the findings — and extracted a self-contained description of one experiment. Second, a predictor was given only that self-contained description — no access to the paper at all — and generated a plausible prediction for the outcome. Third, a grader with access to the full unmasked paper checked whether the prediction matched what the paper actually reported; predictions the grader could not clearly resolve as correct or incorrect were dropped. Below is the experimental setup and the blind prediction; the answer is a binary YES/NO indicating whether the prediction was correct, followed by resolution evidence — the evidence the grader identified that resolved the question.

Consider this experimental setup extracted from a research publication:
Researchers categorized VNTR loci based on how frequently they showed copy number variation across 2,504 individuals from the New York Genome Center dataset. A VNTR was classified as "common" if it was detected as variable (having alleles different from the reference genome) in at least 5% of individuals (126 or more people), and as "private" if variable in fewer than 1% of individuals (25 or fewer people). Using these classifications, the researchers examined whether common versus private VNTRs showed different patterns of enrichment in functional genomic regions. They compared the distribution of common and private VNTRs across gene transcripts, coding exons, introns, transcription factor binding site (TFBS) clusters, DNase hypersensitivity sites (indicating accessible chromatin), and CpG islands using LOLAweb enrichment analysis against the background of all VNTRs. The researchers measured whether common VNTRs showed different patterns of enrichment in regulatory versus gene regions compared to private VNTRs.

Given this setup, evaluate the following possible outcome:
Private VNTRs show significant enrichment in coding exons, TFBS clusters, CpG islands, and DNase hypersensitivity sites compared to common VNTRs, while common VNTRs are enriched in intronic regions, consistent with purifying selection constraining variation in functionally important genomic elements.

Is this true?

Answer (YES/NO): NO